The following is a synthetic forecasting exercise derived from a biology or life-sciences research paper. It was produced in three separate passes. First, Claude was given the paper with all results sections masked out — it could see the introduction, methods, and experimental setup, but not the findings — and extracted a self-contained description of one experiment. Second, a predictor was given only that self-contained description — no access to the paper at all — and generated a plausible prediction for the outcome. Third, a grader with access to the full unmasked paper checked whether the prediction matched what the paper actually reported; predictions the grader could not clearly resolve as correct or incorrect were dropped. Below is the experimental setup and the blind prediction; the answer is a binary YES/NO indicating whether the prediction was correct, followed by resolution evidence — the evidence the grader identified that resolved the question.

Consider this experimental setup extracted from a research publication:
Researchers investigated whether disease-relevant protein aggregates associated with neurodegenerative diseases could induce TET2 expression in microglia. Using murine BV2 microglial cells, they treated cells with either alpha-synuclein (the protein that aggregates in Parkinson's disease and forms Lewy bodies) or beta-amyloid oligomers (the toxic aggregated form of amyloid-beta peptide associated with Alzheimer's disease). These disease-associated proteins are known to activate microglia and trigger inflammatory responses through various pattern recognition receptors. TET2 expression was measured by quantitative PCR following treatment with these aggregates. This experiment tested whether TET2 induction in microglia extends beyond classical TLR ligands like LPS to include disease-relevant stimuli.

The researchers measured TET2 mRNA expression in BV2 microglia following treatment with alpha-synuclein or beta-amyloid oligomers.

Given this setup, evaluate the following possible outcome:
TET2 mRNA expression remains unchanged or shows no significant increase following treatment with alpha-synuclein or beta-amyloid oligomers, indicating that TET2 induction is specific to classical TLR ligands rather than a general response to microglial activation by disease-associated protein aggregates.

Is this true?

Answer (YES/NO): NO